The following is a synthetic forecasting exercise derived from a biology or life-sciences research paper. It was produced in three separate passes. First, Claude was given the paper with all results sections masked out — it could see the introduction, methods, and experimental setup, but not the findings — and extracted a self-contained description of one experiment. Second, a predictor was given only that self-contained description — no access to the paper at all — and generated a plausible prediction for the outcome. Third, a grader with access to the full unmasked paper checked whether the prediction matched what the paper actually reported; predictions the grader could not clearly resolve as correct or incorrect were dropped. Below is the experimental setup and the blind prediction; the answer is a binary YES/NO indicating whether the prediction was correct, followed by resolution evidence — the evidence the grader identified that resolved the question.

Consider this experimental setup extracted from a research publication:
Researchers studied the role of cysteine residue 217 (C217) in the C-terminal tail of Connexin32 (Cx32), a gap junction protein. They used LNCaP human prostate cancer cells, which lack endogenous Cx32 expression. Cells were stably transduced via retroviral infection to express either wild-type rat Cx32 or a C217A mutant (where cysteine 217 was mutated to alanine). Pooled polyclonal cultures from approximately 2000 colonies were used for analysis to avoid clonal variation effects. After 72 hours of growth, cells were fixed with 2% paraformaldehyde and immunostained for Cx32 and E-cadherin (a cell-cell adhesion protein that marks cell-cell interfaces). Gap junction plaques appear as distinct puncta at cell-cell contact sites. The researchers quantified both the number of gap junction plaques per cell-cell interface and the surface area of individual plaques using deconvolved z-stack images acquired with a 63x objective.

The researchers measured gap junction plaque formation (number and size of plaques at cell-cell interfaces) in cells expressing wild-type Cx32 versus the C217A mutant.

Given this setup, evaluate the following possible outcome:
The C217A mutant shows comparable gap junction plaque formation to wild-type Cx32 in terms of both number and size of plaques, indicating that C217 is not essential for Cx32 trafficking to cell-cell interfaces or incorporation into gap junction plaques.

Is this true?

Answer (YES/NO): YES